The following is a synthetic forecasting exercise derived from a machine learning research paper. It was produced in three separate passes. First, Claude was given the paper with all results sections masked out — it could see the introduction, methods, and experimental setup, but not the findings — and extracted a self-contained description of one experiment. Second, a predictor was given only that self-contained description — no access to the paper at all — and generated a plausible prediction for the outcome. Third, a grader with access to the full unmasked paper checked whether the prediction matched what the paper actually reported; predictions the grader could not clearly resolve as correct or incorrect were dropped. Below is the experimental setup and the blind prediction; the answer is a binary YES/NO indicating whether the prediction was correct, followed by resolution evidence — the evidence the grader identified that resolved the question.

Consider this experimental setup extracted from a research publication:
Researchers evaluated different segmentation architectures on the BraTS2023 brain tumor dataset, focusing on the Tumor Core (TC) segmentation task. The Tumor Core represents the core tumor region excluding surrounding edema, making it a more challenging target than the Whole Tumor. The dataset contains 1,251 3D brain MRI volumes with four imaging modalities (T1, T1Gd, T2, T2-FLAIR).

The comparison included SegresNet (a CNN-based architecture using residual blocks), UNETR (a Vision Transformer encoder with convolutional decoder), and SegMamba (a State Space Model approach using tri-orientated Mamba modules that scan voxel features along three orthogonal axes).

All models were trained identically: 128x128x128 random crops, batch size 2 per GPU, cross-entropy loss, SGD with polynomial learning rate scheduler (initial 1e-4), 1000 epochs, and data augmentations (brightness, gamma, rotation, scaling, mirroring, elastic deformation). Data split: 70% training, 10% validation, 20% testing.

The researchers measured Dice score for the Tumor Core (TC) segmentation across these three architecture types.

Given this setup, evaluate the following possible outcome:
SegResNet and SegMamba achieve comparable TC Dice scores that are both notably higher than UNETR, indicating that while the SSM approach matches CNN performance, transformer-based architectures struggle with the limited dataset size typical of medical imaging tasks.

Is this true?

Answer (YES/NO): NO